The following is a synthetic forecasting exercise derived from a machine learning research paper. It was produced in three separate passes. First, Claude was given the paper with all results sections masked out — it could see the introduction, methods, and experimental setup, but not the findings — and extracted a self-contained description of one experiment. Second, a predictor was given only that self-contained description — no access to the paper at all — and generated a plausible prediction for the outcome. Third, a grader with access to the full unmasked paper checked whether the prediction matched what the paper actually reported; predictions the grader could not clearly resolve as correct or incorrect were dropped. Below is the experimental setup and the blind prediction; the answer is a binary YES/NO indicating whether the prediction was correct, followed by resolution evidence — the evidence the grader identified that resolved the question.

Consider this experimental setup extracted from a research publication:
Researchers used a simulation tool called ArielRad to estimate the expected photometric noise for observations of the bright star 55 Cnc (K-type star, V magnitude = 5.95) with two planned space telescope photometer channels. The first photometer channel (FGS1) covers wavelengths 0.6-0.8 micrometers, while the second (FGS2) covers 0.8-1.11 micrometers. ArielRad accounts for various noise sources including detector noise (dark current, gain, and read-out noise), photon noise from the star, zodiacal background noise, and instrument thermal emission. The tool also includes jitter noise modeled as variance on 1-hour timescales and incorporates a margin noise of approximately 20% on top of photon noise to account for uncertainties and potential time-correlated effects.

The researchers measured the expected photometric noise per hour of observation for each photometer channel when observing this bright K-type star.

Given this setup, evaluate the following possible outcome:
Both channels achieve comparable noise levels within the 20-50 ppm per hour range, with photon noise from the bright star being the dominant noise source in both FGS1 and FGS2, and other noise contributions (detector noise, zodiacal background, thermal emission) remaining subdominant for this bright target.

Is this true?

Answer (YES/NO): NO